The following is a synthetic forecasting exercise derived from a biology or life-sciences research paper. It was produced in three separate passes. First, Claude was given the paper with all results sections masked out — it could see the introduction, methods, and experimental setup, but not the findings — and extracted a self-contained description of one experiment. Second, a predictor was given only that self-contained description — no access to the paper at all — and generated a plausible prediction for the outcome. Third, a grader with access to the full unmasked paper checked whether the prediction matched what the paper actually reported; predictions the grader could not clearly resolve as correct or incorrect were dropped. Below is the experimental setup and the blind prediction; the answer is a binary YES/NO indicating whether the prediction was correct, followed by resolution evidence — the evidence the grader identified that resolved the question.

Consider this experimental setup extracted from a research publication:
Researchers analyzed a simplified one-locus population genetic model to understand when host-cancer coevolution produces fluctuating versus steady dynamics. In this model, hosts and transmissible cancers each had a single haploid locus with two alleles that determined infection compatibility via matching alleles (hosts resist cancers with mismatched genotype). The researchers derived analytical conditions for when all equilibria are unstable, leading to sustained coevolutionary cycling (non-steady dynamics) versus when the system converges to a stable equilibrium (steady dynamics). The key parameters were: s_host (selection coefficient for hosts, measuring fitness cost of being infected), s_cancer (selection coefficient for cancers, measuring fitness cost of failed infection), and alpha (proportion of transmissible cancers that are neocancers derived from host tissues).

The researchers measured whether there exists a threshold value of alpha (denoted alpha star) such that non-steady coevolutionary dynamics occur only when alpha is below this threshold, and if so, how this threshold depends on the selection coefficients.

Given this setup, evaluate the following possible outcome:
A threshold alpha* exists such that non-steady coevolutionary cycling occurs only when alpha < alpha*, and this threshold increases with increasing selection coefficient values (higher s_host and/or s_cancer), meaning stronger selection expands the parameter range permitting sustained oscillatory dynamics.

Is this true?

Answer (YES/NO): YES